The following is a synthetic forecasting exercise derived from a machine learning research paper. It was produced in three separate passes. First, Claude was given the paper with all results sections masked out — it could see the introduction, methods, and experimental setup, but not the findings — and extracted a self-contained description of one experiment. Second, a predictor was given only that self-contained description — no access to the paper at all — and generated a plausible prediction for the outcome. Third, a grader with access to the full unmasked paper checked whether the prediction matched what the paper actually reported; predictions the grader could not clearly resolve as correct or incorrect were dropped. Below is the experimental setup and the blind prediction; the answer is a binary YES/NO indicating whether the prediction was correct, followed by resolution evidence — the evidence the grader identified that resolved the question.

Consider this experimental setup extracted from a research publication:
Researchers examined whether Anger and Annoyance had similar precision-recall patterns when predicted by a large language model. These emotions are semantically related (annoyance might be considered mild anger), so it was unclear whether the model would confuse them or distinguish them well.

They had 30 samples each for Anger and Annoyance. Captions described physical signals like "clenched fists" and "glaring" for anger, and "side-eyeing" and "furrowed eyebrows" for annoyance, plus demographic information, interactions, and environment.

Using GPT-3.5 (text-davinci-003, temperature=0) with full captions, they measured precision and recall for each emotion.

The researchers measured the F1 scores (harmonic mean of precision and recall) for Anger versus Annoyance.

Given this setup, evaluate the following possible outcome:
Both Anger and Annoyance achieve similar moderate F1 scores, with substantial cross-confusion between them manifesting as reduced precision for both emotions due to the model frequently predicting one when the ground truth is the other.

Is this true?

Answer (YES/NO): NO